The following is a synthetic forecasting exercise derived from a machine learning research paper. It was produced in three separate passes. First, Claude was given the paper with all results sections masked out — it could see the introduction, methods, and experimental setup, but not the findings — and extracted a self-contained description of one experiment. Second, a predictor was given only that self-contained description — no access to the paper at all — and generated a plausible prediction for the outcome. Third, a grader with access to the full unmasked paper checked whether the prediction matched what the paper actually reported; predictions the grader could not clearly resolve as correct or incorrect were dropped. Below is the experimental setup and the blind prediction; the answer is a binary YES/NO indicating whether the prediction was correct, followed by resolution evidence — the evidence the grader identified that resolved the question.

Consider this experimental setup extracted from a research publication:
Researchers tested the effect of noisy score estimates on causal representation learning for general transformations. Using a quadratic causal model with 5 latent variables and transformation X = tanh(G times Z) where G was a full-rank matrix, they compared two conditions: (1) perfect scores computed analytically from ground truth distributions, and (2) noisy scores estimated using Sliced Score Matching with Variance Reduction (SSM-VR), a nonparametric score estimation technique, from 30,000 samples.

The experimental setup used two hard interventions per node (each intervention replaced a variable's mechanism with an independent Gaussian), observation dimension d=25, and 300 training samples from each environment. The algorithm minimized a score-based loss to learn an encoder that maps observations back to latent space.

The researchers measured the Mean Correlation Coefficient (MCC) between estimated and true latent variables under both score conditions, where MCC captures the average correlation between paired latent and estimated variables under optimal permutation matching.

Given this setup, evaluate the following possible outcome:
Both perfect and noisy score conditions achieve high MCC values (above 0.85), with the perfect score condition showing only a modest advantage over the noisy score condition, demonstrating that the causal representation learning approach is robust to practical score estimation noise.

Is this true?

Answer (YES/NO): NO